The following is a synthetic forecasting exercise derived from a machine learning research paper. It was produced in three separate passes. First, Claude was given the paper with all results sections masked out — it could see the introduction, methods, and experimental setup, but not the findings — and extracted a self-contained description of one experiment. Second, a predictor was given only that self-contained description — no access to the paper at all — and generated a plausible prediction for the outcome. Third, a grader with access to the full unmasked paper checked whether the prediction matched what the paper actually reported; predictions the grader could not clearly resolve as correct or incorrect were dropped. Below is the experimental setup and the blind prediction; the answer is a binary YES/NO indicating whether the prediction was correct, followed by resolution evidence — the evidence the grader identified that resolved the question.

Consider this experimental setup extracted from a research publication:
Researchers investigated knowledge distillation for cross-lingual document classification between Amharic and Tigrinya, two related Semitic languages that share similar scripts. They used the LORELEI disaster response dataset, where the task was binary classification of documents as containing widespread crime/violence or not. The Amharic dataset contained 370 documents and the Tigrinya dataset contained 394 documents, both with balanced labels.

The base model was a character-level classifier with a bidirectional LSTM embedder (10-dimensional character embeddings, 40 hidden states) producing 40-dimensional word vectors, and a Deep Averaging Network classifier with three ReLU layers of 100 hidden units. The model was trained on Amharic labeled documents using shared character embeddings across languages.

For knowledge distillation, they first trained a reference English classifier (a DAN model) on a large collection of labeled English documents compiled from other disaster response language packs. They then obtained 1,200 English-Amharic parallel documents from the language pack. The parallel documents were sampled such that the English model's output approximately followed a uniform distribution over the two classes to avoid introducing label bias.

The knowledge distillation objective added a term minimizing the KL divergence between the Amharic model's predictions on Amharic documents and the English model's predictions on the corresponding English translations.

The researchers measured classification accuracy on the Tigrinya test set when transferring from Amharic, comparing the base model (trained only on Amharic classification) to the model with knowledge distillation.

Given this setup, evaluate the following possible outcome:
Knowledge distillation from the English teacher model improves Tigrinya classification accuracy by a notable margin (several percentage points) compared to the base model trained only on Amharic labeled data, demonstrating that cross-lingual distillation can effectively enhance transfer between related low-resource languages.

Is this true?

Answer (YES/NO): NO